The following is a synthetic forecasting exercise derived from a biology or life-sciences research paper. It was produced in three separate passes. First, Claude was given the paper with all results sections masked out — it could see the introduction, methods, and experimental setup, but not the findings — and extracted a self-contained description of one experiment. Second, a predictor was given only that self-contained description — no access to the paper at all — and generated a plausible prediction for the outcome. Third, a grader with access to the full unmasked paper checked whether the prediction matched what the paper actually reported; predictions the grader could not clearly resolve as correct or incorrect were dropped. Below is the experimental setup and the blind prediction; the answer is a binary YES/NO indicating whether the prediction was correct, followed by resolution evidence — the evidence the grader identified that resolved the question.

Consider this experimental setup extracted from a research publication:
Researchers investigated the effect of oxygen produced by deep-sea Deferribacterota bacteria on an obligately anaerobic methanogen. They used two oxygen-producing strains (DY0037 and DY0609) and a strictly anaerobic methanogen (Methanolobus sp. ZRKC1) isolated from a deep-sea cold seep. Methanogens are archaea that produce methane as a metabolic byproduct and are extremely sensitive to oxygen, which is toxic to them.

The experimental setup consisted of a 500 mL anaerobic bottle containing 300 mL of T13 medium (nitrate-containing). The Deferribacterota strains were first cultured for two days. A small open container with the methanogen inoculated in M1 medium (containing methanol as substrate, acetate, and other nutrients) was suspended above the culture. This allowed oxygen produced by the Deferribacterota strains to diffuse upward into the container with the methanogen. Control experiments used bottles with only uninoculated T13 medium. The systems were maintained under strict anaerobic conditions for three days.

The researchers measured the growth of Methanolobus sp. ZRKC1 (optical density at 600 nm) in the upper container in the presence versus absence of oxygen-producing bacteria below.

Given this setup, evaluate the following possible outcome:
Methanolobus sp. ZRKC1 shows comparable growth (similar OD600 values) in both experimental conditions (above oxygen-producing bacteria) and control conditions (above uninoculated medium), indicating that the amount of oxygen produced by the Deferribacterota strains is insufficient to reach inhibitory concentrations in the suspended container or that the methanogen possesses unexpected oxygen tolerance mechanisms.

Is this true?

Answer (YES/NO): NO